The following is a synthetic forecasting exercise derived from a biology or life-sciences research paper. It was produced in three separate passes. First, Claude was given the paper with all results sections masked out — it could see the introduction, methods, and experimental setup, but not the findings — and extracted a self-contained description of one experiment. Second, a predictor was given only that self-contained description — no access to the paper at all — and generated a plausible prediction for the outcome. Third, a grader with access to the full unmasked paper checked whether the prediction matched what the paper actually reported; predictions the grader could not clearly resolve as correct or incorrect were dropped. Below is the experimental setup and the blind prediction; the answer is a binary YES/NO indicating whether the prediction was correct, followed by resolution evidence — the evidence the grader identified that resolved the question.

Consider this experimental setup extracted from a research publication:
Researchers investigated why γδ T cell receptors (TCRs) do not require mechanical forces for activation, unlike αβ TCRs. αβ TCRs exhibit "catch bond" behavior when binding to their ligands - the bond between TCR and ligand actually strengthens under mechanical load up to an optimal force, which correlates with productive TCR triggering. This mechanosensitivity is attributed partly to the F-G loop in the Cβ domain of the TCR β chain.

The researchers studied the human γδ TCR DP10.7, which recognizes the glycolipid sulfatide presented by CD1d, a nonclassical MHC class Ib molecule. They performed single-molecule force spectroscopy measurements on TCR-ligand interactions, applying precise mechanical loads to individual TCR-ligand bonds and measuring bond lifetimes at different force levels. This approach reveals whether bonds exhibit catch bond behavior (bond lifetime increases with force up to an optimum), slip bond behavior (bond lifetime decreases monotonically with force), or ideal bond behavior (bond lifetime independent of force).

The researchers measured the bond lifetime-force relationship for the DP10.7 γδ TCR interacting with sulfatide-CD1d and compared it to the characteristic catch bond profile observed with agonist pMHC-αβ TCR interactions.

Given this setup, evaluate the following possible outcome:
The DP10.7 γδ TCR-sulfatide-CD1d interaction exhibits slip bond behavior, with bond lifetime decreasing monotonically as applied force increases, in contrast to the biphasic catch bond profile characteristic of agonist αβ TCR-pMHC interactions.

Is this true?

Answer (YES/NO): YES